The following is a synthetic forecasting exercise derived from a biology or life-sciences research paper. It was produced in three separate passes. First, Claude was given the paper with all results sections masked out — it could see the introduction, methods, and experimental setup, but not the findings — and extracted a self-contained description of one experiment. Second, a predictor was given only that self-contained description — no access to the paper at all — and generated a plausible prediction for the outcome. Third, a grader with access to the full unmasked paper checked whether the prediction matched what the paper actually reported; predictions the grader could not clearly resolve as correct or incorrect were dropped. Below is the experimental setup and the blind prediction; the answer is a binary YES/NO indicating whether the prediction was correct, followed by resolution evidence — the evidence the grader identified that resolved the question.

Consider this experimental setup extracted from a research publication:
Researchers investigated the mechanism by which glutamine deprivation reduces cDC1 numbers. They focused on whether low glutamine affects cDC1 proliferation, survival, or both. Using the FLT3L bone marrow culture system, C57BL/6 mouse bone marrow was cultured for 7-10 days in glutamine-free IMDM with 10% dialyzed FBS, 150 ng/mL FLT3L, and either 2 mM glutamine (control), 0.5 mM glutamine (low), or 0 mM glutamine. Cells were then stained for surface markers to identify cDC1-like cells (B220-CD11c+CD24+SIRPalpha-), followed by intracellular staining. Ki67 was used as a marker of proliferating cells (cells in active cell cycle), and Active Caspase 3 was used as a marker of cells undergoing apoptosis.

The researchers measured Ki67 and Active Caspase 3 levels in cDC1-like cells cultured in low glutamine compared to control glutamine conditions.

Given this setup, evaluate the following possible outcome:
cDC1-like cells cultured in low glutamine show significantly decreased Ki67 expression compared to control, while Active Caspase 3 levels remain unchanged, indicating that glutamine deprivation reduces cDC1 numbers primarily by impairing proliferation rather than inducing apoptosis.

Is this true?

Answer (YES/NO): NO